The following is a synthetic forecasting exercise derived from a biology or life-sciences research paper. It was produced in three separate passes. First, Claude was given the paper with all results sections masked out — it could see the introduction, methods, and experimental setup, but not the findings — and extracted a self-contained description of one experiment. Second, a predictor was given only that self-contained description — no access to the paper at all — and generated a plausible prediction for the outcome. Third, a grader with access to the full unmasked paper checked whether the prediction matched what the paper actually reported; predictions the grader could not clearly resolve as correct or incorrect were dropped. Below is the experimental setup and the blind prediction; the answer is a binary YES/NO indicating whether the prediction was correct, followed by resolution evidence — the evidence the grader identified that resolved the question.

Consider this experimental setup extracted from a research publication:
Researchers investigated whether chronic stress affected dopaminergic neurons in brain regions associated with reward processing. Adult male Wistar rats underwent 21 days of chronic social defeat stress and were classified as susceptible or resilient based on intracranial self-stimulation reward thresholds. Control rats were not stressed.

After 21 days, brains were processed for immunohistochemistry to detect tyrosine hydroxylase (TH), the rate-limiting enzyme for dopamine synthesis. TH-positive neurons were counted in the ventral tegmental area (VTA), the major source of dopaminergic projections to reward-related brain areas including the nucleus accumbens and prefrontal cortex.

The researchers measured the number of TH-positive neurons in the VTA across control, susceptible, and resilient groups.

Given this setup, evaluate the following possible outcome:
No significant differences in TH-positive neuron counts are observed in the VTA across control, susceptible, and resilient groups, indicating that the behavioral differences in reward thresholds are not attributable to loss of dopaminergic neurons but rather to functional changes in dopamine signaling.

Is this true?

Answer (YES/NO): NO